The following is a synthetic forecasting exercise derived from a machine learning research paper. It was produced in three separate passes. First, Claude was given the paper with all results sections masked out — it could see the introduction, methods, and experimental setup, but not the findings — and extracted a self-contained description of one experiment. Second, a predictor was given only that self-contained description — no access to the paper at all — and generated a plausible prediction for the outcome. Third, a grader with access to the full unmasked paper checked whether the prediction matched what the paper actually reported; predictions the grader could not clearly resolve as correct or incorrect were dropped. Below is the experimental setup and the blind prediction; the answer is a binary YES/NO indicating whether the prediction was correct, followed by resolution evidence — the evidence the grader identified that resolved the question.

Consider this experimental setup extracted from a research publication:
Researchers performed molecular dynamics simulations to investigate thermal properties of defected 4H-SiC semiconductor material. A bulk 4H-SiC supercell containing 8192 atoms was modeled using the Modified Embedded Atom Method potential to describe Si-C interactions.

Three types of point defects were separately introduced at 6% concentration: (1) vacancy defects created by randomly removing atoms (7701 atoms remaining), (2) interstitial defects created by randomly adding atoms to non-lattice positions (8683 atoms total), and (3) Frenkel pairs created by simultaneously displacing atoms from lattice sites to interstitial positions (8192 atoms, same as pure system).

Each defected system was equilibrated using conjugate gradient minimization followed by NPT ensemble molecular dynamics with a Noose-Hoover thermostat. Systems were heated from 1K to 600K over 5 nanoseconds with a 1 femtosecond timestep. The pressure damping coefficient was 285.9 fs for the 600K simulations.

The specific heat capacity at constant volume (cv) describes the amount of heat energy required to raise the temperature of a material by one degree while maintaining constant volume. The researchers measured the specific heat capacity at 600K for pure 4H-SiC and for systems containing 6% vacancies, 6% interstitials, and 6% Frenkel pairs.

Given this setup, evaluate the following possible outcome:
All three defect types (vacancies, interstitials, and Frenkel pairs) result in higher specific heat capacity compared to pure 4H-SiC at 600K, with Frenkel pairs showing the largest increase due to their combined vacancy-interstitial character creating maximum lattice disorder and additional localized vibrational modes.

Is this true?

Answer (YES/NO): NO